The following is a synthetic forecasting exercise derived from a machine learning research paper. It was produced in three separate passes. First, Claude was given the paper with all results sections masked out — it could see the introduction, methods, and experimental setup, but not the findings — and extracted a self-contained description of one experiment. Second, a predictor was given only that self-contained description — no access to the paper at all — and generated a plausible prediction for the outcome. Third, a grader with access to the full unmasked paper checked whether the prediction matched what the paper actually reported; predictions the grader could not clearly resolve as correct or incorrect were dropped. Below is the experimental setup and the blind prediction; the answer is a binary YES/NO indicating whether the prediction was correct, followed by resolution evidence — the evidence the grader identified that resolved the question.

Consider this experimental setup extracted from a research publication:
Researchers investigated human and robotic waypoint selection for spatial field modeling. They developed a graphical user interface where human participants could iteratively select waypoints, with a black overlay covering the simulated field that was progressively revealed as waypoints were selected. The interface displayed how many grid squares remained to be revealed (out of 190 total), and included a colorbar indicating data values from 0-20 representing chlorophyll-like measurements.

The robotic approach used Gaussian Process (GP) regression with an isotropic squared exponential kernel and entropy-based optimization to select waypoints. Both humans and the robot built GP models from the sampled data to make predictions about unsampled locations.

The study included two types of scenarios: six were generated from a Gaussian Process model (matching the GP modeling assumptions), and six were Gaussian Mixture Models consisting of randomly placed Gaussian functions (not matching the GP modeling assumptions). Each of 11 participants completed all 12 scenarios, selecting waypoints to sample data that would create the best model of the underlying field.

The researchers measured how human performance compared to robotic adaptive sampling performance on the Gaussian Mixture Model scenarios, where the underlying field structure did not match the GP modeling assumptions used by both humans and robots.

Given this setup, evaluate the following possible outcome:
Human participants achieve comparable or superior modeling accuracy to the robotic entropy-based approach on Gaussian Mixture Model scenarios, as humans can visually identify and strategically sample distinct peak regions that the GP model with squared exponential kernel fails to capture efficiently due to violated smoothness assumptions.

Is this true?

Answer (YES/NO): NO